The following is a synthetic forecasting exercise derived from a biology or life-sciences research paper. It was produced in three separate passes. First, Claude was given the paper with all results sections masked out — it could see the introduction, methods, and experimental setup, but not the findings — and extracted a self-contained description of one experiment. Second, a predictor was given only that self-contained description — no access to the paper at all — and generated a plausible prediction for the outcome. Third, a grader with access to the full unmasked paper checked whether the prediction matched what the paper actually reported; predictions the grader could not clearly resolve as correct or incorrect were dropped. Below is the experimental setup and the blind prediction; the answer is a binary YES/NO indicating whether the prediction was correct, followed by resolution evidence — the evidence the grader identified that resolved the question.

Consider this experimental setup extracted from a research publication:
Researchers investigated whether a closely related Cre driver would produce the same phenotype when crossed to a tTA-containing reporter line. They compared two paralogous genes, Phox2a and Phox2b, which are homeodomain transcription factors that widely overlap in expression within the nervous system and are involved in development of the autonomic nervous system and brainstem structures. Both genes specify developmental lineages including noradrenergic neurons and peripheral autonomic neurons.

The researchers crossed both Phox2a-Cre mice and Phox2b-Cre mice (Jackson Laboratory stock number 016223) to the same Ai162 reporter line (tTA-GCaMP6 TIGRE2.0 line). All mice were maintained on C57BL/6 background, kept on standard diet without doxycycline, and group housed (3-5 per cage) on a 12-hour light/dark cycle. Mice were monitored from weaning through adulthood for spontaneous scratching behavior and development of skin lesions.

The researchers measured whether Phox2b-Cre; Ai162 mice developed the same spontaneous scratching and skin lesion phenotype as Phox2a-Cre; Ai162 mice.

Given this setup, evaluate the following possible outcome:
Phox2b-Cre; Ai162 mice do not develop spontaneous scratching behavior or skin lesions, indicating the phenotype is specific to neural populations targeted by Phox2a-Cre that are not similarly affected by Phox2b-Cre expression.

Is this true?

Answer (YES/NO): NO